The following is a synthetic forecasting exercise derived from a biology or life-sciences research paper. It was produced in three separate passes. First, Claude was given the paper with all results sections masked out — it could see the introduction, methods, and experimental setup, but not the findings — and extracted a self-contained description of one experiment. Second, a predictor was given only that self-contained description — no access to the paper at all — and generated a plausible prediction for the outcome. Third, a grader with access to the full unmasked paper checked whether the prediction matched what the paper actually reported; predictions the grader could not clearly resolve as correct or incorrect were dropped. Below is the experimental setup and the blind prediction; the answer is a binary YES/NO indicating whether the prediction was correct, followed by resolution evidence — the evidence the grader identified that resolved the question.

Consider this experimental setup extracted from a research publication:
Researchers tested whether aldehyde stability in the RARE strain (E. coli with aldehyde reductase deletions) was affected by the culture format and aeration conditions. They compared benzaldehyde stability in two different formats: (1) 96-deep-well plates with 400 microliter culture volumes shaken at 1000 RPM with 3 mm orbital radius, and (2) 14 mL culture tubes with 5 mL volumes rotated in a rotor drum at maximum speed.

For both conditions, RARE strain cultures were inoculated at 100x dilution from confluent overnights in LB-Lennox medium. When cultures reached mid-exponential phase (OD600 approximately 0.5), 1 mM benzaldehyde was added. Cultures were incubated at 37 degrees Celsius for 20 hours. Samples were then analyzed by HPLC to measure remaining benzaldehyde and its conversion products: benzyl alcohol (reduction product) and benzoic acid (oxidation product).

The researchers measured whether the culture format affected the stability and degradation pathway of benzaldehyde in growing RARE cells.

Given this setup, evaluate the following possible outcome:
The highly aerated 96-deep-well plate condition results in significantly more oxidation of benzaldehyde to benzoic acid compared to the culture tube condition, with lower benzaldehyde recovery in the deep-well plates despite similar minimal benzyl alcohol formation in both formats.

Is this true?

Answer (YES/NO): NO